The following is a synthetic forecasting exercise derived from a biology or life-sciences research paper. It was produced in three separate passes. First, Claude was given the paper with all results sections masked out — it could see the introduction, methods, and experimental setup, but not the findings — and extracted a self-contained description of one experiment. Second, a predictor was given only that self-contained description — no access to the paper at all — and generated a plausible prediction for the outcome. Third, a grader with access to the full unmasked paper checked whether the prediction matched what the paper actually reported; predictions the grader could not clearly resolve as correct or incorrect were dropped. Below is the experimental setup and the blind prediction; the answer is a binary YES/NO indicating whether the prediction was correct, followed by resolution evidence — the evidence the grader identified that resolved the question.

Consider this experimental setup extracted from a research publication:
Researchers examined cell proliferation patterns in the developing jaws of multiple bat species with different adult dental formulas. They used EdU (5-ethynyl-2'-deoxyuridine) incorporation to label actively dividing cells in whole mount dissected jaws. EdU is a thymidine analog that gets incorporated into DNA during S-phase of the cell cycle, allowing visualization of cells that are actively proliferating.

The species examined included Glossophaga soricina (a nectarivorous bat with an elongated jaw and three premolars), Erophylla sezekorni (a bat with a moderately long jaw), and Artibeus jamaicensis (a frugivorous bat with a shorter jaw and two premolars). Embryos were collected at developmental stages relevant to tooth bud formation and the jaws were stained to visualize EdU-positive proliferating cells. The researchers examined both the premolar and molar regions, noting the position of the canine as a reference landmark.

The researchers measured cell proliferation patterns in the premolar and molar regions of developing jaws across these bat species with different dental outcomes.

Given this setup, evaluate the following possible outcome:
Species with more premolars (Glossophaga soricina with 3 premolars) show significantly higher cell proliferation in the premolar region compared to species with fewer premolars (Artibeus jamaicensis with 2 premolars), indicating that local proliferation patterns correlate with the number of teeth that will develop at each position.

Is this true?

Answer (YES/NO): YES